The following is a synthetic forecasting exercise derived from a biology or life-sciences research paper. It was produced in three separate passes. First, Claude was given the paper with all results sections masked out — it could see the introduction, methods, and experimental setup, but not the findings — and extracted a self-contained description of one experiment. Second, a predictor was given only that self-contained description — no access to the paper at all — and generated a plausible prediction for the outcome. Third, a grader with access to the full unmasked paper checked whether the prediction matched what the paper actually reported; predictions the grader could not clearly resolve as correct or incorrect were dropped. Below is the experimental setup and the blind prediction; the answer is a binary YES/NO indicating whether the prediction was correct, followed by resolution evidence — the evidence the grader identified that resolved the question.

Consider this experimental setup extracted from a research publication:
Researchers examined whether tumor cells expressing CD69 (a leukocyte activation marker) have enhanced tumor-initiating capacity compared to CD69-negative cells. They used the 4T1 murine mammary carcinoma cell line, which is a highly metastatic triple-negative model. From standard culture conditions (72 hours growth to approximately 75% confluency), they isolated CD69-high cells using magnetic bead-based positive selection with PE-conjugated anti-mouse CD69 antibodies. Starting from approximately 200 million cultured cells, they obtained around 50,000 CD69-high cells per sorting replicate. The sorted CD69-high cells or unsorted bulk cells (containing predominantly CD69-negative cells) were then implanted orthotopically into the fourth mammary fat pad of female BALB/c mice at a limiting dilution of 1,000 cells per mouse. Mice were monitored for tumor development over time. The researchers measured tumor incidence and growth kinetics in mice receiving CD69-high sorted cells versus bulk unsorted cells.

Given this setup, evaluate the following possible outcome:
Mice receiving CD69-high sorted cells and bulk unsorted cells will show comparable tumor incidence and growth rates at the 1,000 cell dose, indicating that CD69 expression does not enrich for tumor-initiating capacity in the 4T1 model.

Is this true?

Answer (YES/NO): NO